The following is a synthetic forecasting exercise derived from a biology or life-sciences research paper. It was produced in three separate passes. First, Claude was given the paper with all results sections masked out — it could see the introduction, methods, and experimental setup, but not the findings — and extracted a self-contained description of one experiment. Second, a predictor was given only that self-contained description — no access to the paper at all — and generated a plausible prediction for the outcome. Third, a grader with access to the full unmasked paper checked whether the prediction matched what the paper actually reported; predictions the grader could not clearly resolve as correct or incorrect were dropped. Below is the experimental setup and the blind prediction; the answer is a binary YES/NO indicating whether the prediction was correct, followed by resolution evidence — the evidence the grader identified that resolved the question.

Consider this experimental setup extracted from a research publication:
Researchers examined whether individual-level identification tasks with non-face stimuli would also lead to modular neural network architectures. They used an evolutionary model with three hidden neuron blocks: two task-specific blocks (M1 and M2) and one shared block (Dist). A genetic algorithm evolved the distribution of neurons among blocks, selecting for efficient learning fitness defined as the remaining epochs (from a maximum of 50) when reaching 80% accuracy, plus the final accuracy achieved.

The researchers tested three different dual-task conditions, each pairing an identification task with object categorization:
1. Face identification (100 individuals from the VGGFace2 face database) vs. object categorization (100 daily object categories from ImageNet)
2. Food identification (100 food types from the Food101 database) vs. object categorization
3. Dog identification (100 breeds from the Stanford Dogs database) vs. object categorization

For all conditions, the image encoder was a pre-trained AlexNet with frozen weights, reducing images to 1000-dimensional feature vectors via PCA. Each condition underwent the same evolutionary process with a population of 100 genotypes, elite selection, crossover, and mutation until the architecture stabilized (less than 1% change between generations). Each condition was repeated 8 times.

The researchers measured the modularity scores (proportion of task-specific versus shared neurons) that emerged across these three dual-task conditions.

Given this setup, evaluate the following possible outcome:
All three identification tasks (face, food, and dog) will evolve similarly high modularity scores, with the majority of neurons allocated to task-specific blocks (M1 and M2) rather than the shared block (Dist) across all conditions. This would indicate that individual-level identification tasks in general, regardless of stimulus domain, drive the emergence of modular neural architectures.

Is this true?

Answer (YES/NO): YES